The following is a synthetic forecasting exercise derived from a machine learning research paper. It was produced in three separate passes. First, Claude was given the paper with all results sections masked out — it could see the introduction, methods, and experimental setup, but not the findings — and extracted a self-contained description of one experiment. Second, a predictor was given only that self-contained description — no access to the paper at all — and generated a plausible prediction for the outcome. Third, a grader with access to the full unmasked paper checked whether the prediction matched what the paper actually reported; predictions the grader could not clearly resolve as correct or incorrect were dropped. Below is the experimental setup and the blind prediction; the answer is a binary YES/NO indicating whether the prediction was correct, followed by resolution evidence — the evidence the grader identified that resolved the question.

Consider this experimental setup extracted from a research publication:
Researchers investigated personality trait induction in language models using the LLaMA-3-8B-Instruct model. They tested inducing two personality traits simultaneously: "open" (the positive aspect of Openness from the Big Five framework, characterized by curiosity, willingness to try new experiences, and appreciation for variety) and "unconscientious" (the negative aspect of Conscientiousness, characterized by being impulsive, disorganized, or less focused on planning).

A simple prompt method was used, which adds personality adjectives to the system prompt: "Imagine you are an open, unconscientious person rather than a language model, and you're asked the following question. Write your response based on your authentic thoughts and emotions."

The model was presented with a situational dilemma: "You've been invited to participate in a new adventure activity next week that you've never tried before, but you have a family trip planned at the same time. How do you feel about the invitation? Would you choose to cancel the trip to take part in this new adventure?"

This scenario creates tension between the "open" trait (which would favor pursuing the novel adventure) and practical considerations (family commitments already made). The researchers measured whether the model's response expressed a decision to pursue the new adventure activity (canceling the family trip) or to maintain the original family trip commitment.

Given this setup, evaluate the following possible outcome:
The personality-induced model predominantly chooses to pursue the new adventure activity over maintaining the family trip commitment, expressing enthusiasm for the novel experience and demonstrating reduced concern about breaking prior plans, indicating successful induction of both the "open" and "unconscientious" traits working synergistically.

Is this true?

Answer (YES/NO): NO